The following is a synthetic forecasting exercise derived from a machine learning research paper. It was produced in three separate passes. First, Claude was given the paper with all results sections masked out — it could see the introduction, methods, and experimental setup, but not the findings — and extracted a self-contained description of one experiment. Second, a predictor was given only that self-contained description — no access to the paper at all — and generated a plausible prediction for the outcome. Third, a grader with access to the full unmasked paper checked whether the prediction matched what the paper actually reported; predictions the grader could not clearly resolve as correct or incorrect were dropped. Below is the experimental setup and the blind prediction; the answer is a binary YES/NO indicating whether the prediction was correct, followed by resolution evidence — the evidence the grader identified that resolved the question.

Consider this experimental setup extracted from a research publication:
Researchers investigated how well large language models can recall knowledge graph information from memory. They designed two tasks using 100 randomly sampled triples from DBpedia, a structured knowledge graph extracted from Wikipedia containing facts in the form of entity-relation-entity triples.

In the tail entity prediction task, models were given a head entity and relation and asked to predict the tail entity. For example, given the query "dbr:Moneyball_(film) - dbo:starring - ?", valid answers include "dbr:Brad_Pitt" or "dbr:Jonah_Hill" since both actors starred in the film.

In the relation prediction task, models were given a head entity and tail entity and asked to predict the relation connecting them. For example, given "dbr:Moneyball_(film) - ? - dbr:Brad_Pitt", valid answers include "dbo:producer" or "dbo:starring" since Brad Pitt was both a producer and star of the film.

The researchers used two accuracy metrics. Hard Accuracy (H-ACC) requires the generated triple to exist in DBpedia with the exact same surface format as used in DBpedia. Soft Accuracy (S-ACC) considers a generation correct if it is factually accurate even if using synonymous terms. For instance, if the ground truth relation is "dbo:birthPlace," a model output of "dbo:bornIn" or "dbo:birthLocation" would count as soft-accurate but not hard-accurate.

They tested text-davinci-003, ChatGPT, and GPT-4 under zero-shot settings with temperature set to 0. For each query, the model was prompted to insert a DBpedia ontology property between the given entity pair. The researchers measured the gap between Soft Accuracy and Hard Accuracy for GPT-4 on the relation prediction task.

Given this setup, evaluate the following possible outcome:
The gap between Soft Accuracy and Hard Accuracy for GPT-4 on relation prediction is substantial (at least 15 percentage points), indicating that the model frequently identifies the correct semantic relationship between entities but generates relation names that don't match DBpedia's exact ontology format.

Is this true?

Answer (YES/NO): YES